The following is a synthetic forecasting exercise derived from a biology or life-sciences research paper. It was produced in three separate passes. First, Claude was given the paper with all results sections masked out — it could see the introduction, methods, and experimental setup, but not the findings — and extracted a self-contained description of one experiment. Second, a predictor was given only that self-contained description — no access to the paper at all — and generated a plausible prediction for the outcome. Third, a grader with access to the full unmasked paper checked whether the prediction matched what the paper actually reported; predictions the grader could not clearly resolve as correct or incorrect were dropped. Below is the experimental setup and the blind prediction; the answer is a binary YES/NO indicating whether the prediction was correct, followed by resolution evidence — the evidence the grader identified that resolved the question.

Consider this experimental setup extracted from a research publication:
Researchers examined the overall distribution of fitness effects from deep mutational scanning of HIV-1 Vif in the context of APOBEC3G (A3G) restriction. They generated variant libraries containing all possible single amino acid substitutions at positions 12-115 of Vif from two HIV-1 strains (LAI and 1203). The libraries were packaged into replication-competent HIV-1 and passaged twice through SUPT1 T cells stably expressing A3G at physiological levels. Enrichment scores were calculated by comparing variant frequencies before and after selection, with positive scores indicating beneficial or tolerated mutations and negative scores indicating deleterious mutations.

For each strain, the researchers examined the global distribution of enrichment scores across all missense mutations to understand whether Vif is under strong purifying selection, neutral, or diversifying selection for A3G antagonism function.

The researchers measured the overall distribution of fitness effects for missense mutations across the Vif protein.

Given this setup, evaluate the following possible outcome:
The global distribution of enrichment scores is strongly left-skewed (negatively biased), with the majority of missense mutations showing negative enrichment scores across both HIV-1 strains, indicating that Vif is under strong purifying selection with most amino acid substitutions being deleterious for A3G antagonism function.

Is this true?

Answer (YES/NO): YES